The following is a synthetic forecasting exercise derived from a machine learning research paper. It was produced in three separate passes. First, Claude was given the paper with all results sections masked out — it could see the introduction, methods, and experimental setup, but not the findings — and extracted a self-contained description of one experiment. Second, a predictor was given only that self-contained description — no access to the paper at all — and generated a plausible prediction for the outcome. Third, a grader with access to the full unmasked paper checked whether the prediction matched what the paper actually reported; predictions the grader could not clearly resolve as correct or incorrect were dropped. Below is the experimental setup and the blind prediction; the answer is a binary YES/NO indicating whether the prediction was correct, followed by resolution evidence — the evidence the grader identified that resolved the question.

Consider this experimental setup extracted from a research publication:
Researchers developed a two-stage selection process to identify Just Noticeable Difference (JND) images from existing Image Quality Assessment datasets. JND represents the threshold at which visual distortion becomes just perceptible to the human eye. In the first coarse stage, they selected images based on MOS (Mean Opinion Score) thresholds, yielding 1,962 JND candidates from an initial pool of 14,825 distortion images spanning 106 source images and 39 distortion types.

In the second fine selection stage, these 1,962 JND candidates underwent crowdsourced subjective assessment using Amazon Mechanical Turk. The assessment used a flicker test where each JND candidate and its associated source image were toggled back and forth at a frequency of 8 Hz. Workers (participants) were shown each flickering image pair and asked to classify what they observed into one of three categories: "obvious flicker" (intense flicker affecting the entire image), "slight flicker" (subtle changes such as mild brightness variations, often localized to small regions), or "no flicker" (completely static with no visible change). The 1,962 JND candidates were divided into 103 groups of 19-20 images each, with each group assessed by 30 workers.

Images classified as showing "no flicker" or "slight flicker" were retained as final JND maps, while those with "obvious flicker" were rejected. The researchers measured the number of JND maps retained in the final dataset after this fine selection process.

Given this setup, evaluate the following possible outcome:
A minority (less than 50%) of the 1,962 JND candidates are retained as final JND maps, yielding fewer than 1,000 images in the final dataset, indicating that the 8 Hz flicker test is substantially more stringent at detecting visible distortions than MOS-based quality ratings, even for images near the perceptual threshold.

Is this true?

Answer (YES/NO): NO